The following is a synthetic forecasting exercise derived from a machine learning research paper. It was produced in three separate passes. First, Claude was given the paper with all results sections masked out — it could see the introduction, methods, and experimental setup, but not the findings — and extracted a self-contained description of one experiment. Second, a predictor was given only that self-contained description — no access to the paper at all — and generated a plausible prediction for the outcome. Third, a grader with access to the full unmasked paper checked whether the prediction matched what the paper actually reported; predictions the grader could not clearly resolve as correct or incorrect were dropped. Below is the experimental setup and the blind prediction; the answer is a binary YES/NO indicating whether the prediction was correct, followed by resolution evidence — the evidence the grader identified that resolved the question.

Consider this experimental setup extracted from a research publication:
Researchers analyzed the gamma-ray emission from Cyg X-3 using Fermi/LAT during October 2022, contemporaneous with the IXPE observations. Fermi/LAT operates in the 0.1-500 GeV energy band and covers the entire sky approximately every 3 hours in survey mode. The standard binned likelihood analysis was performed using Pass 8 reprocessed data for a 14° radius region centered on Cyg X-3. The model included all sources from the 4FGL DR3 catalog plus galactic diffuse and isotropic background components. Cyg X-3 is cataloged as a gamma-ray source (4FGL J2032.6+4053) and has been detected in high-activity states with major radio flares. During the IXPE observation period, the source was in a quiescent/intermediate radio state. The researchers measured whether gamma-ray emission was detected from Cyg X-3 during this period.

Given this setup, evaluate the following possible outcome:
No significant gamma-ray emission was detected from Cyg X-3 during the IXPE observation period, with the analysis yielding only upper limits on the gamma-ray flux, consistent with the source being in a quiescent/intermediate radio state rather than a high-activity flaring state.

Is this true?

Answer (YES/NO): YES